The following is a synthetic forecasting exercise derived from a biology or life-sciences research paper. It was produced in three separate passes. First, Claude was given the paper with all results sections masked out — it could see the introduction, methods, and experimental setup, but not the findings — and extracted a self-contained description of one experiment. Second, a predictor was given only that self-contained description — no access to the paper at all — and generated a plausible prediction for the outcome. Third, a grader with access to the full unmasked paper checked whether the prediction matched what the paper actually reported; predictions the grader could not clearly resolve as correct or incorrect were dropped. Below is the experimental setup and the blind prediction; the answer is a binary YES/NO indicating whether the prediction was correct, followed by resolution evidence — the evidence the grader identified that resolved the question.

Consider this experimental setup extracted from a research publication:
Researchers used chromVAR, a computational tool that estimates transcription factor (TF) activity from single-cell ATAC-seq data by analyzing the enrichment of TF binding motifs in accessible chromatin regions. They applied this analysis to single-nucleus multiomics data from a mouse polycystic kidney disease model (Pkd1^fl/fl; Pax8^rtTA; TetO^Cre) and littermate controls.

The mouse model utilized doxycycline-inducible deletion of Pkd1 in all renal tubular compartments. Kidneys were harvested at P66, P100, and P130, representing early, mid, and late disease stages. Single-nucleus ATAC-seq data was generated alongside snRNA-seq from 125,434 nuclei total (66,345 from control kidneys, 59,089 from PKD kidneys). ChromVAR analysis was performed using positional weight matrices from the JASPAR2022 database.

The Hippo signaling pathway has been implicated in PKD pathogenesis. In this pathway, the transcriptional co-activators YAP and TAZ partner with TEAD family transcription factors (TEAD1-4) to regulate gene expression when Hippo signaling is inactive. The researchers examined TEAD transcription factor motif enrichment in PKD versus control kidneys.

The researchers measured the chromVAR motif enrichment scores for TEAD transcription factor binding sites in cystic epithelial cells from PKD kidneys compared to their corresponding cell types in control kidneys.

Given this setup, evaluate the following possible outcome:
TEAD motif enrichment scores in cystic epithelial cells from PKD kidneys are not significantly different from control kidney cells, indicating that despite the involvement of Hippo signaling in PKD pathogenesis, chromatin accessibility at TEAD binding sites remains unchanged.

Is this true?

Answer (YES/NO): NO